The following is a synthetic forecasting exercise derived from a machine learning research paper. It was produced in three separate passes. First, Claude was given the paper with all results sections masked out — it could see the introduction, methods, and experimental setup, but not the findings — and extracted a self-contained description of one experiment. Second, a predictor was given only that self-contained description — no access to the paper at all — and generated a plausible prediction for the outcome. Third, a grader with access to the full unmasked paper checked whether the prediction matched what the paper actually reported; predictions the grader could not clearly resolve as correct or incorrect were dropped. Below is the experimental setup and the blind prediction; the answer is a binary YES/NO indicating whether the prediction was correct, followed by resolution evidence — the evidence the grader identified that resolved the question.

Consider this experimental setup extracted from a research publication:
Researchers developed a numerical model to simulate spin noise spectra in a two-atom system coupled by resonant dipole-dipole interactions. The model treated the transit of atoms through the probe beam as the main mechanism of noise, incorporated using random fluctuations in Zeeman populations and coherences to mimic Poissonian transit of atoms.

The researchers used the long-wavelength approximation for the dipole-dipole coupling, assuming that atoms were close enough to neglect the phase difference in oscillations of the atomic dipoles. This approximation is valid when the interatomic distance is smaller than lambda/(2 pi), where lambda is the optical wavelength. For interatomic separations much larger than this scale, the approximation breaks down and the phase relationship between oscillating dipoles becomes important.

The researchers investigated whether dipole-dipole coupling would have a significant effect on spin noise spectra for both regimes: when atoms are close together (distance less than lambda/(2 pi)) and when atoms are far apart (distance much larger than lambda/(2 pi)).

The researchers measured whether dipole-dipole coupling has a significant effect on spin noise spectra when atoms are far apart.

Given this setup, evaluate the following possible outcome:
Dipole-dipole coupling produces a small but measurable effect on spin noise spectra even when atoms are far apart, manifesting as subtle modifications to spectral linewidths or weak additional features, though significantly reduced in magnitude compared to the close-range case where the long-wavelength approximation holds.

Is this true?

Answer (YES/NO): NO